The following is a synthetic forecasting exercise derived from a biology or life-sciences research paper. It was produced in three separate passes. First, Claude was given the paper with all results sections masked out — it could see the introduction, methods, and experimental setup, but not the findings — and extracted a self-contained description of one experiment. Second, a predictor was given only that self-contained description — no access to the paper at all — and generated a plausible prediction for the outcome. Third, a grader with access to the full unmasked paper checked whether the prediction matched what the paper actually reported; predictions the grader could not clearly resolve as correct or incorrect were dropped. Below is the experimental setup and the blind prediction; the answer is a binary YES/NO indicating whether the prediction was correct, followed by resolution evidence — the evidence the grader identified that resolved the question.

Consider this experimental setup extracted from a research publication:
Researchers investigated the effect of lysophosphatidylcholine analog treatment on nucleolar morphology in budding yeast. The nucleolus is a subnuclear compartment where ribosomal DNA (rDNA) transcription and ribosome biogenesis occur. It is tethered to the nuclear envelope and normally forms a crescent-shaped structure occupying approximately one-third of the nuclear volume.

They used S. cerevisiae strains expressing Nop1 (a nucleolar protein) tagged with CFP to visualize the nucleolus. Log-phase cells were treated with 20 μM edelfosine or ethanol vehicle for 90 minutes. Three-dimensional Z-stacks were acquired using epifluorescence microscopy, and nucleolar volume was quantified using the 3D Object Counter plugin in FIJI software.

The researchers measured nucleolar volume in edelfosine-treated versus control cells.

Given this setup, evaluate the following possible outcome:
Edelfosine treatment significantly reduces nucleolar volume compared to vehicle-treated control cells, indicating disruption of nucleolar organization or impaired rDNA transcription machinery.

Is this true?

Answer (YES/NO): YES